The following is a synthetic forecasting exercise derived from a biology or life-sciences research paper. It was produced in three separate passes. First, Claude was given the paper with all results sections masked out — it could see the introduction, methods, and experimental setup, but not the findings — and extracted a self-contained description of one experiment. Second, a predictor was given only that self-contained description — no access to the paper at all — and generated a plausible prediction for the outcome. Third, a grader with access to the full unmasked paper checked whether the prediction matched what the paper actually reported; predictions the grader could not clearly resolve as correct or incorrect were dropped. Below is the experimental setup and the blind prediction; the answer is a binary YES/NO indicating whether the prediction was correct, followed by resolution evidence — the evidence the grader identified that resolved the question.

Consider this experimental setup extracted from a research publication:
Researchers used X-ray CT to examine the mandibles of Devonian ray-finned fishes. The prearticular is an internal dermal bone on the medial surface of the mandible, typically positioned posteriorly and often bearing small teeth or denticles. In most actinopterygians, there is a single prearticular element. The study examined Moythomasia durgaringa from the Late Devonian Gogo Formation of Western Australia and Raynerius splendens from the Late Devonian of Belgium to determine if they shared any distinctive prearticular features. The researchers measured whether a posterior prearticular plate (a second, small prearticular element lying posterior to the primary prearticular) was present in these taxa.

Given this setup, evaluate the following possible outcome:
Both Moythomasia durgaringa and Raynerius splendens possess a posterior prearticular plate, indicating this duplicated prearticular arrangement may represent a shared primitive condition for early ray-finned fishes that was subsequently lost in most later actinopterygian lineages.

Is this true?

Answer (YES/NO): NO